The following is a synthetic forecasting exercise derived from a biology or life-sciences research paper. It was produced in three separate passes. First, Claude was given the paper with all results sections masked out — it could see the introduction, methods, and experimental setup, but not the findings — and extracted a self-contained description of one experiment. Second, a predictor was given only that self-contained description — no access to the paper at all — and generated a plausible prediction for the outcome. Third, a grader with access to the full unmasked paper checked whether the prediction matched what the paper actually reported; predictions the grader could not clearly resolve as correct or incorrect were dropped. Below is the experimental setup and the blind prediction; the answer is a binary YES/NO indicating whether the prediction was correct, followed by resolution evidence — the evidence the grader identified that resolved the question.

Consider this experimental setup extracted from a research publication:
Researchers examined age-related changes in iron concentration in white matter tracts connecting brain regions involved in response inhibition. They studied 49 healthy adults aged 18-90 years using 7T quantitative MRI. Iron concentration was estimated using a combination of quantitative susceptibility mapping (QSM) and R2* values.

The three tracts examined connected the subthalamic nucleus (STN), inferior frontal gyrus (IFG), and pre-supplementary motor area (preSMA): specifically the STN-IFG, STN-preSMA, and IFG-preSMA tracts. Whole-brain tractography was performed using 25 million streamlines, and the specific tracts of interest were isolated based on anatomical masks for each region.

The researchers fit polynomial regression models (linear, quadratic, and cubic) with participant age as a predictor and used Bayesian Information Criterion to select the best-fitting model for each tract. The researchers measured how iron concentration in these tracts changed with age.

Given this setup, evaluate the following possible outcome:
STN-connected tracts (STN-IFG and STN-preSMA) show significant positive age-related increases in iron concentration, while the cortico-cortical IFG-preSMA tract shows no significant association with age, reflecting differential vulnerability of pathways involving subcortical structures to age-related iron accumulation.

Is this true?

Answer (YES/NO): NO